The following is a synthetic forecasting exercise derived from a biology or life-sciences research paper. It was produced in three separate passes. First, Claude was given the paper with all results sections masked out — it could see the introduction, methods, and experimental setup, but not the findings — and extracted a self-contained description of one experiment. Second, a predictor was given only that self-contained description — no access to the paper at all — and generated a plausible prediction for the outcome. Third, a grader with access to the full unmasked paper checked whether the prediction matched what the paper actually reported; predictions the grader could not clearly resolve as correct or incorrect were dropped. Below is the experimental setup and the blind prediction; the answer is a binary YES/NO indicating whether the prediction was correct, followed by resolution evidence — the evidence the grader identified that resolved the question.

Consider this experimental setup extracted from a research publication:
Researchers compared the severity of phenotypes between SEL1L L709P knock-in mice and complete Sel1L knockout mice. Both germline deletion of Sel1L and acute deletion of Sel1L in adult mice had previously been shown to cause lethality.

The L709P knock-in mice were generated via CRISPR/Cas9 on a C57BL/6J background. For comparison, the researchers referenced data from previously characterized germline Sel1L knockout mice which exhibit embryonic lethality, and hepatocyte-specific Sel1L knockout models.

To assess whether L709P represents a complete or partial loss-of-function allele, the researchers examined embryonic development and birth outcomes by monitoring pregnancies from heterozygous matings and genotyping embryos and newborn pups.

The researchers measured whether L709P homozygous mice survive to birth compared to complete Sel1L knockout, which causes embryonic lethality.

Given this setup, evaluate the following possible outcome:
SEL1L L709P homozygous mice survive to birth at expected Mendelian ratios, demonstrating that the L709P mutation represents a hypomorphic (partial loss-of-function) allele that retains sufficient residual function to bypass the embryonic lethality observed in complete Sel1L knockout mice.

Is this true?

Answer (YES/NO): YES